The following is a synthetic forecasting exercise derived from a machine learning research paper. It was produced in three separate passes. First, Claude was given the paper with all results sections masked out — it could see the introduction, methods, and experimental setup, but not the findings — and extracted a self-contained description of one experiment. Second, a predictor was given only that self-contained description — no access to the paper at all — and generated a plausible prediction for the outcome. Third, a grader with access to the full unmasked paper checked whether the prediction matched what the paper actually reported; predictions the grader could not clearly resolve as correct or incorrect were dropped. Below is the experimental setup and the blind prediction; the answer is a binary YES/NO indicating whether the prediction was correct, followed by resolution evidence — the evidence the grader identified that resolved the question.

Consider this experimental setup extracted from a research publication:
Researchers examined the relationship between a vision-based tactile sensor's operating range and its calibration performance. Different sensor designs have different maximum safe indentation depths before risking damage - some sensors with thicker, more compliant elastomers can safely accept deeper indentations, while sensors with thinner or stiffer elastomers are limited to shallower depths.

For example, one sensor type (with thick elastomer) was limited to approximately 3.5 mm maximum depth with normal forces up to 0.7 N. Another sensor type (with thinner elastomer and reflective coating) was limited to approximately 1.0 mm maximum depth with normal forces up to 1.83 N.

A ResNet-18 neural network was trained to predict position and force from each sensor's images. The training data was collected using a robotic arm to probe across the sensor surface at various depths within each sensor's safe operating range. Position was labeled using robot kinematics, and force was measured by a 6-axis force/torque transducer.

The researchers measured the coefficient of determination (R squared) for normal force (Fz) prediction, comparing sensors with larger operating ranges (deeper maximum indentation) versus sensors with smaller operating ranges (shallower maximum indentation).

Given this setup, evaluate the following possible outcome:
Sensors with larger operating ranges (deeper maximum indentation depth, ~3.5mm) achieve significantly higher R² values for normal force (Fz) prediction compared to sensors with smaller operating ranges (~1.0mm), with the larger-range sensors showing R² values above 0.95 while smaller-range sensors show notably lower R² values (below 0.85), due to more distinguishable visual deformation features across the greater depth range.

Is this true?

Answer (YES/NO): NO